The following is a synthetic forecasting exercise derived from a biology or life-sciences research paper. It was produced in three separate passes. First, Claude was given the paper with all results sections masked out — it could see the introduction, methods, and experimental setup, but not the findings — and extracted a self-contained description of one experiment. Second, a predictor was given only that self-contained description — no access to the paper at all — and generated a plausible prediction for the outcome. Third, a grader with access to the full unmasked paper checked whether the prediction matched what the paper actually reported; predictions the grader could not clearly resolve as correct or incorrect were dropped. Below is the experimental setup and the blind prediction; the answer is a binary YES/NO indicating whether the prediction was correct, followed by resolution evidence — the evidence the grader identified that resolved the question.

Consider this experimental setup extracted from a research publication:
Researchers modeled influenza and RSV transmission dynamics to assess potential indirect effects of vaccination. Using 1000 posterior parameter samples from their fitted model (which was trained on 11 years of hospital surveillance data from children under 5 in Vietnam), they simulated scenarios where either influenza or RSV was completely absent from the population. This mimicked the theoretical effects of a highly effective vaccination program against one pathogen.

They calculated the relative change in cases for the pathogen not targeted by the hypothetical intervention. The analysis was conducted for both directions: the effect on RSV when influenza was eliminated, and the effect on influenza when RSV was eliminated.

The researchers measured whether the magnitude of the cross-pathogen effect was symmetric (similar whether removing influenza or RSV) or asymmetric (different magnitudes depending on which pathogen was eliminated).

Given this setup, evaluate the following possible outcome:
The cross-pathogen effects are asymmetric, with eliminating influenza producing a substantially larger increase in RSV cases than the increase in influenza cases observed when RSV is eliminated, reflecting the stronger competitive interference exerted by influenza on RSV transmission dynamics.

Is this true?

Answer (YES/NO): NO